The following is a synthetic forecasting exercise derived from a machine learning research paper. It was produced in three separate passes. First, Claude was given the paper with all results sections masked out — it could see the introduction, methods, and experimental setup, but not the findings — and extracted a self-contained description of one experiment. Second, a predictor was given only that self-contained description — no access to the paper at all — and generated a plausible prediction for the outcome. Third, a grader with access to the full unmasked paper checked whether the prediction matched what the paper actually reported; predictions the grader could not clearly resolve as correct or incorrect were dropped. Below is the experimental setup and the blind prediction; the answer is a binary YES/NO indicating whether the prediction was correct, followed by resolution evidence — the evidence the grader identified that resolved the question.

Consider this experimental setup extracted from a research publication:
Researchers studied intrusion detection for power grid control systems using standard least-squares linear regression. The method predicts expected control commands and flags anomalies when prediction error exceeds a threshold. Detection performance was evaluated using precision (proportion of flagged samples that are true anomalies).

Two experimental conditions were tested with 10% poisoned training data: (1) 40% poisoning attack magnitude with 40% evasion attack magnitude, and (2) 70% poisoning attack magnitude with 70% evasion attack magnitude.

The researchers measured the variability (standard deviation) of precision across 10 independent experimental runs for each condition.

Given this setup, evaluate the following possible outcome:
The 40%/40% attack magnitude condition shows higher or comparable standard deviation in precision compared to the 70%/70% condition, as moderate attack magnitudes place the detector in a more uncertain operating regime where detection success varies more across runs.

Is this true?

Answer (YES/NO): YES